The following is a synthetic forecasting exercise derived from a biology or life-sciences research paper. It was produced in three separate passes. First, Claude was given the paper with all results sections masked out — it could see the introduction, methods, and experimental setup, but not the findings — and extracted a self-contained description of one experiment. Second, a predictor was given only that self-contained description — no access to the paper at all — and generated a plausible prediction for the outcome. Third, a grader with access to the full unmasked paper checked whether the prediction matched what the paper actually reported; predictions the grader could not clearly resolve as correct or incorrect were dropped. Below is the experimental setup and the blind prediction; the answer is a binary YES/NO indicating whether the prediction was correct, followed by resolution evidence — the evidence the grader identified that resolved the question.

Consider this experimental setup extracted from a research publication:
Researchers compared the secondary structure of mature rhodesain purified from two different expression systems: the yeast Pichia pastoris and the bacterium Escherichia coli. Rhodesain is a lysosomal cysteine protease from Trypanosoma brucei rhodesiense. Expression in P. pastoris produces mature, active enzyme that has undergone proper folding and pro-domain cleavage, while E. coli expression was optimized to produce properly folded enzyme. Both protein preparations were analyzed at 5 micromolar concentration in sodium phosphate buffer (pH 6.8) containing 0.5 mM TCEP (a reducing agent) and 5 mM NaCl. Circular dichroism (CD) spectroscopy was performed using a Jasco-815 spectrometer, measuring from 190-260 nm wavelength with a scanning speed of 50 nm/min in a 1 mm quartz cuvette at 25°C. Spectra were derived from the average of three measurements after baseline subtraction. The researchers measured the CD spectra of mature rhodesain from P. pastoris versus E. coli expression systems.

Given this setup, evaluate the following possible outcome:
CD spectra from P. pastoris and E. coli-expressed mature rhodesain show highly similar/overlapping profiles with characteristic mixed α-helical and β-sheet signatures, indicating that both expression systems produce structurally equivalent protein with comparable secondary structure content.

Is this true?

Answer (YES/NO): YES